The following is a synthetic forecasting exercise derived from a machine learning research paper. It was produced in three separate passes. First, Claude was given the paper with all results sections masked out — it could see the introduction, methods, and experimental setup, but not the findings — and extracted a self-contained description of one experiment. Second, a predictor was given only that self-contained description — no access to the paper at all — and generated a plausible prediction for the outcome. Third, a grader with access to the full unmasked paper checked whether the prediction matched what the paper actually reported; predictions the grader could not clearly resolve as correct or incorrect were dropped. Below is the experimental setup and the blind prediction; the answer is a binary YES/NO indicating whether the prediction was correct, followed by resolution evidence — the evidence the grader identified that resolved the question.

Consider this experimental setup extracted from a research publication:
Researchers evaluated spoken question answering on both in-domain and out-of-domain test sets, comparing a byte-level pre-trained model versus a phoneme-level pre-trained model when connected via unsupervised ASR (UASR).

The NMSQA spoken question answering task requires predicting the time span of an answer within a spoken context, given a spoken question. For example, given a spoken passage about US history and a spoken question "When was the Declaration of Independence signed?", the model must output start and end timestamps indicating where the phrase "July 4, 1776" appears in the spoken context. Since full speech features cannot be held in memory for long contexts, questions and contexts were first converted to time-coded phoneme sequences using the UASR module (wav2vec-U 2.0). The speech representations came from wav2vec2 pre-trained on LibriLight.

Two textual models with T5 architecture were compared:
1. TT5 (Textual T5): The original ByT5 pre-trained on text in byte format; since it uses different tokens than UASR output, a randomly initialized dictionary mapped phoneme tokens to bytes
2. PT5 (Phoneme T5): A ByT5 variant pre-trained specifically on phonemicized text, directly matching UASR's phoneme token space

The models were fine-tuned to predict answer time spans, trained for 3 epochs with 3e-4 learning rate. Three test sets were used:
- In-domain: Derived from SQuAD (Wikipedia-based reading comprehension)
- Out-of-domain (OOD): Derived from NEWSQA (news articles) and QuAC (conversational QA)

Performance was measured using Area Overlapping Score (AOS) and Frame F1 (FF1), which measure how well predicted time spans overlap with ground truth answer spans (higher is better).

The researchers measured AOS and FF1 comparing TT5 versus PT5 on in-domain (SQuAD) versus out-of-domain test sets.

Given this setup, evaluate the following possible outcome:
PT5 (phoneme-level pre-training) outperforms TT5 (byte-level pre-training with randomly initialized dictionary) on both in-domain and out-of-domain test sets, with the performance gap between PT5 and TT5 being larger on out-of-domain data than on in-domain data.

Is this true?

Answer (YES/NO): NO